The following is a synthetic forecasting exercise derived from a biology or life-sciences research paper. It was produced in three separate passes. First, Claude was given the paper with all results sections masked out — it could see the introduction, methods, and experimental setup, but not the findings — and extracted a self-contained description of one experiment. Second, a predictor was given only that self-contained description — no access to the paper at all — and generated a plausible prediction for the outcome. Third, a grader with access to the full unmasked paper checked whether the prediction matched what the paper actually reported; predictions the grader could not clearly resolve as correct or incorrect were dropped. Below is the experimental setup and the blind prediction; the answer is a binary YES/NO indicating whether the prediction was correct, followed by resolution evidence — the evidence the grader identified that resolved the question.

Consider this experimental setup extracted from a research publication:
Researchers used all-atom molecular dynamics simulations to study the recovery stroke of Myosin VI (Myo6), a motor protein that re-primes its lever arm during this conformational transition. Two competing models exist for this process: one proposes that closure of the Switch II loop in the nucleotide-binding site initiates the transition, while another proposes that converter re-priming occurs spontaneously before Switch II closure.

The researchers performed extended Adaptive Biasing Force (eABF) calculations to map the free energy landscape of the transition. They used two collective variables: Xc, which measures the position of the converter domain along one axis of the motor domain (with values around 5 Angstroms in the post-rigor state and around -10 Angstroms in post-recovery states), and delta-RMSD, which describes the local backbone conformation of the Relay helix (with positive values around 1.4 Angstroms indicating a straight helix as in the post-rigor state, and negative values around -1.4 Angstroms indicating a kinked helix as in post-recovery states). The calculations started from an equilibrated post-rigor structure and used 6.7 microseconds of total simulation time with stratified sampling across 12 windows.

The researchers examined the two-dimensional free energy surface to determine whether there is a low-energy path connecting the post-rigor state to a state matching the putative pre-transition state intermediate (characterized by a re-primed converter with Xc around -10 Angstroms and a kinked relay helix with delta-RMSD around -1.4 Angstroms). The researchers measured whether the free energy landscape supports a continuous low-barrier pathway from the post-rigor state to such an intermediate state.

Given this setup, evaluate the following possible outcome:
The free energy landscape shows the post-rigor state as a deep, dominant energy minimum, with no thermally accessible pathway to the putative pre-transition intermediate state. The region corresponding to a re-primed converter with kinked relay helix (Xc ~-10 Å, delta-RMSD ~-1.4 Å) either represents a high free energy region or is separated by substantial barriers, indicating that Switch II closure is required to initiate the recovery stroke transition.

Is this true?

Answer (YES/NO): NO